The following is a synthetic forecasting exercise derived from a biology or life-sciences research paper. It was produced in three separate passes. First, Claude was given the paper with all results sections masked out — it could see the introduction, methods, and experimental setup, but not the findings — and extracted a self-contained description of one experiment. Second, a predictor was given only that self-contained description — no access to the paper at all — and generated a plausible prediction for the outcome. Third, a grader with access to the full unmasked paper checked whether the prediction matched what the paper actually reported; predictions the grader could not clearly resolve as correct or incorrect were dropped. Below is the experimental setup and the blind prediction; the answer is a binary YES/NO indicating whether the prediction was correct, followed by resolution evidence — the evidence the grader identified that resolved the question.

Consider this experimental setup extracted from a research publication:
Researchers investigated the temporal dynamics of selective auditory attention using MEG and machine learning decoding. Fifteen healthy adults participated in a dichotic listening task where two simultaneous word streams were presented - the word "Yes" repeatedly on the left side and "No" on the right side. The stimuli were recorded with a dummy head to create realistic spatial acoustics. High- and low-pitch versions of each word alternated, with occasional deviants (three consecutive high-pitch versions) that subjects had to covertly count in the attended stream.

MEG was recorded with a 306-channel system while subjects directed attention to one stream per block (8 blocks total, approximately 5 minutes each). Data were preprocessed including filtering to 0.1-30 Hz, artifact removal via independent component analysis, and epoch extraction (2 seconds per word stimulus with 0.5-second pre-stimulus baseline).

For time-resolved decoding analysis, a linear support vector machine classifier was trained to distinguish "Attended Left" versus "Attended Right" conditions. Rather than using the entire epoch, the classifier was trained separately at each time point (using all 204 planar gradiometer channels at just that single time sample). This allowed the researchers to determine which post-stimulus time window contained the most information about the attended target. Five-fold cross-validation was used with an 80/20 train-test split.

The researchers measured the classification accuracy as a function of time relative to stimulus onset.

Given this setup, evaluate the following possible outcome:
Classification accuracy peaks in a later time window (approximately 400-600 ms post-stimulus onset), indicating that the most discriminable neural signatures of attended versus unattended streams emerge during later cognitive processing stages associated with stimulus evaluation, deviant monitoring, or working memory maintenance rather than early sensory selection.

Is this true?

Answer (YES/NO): NO